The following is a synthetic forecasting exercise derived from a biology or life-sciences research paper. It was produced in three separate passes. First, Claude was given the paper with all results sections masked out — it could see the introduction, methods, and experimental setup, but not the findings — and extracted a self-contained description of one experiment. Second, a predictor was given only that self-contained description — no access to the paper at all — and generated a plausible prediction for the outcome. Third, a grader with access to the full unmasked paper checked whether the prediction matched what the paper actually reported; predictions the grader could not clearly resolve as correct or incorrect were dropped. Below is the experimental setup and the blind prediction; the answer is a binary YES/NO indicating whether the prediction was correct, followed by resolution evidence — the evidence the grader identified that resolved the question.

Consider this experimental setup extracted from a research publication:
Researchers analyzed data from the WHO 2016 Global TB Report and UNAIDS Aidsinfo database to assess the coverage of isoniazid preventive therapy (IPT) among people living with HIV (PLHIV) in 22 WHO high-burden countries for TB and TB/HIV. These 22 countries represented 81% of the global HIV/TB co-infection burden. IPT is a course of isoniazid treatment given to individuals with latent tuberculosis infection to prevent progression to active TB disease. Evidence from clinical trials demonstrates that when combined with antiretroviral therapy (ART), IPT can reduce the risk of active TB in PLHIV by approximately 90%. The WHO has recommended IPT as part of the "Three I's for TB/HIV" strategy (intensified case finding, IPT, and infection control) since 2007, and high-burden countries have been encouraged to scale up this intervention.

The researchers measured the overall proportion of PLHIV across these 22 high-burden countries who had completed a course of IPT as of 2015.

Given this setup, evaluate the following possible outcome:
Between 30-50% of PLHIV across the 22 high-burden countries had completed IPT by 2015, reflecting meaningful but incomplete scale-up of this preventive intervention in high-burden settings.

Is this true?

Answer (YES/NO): NO